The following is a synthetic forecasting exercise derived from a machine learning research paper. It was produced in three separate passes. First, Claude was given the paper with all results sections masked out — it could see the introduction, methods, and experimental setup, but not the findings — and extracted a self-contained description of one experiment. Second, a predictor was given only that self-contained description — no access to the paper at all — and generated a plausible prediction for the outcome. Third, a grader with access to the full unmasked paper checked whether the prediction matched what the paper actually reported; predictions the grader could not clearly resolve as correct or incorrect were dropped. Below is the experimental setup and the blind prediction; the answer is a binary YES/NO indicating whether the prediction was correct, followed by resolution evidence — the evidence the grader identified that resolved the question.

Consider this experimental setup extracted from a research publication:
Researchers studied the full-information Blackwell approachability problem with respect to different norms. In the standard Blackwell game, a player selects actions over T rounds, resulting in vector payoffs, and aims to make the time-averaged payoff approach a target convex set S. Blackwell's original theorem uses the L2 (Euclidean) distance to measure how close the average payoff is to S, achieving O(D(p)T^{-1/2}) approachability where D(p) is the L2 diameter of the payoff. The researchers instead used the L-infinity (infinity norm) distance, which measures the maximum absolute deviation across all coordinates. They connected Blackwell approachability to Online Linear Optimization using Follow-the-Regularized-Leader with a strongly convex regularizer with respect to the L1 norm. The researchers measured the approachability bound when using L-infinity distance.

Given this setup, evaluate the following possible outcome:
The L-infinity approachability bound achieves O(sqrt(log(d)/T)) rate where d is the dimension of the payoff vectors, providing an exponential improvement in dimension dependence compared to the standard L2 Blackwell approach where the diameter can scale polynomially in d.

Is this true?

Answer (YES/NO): YES